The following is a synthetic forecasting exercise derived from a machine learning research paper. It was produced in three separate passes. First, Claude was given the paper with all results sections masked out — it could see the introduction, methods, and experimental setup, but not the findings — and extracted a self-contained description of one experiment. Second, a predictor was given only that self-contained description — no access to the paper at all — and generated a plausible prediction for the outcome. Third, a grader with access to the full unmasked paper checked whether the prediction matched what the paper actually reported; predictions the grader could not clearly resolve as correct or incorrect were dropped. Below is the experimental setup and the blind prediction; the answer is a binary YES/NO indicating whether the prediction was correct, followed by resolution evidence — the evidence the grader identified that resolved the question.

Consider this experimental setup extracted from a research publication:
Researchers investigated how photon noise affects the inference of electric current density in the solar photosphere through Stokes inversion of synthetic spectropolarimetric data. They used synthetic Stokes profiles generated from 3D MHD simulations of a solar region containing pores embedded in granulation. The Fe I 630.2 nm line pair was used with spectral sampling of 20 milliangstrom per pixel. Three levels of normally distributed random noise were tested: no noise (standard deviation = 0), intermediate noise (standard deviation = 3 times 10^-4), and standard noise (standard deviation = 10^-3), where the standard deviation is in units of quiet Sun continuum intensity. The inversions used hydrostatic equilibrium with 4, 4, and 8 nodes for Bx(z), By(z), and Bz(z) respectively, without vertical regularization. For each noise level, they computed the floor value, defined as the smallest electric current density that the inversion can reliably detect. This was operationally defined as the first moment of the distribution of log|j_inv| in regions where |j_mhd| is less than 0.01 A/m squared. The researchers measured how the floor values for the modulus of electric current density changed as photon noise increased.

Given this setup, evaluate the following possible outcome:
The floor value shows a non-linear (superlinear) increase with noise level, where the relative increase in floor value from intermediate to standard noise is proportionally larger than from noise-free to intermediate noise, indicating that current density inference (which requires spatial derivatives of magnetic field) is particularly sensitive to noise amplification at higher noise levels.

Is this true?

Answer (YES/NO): NO